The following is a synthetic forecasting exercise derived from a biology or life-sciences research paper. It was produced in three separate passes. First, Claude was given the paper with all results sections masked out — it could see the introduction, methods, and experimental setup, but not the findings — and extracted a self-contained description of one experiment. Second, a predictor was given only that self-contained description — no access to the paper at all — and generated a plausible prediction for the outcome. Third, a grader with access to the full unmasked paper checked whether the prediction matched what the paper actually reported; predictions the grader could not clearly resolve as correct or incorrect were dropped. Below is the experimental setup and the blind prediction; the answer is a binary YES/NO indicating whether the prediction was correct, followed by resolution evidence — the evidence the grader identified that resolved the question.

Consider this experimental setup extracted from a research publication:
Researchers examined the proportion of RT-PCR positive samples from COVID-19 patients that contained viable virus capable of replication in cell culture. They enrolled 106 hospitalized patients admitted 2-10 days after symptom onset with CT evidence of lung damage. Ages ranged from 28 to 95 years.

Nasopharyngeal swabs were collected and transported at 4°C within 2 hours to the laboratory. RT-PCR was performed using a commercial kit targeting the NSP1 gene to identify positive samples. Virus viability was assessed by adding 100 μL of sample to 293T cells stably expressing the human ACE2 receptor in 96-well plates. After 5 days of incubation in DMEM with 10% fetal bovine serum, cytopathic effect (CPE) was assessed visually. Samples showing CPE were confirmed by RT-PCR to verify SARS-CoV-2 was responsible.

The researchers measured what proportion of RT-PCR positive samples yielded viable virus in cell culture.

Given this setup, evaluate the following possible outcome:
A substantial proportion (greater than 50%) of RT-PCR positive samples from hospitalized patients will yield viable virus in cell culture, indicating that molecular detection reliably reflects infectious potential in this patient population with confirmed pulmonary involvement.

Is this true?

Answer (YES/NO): NO